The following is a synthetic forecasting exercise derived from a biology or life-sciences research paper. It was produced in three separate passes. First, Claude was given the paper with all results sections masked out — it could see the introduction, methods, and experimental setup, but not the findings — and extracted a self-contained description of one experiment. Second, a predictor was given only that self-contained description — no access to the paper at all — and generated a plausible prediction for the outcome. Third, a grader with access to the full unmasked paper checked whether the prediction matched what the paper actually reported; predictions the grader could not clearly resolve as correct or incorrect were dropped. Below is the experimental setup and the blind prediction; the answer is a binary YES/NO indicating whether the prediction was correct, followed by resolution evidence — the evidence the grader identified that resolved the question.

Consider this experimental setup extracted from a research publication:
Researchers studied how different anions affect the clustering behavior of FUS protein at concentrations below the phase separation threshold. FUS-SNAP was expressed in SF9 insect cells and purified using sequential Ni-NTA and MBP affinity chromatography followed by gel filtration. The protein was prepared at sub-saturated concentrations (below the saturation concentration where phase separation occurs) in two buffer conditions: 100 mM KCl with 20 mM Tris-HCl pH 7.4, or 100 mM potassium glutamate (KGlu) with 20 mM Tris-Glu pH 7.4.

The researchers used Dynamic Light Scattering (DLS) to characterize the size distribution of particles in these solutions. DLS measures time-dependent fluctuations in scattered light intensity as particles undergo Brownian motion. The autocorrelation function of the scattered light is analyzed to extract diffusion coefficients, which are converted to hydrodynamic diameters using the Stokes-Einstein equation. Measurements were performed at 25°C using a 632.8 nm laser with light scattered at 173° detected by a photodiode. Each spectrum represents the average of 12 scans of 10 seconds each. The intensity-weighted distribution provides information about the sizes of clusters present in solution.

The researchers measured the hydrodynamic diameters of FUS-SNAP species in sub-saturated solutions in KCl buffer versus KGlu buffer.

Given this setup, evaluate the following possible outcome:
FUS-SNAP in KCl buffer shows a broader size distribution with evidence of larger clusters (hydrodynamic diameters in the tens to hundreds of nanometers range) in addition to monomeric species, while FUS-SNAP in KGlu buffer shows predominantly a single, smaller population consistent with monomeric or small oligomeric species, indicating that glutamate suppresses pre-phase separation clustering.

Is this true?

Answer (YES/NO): NO